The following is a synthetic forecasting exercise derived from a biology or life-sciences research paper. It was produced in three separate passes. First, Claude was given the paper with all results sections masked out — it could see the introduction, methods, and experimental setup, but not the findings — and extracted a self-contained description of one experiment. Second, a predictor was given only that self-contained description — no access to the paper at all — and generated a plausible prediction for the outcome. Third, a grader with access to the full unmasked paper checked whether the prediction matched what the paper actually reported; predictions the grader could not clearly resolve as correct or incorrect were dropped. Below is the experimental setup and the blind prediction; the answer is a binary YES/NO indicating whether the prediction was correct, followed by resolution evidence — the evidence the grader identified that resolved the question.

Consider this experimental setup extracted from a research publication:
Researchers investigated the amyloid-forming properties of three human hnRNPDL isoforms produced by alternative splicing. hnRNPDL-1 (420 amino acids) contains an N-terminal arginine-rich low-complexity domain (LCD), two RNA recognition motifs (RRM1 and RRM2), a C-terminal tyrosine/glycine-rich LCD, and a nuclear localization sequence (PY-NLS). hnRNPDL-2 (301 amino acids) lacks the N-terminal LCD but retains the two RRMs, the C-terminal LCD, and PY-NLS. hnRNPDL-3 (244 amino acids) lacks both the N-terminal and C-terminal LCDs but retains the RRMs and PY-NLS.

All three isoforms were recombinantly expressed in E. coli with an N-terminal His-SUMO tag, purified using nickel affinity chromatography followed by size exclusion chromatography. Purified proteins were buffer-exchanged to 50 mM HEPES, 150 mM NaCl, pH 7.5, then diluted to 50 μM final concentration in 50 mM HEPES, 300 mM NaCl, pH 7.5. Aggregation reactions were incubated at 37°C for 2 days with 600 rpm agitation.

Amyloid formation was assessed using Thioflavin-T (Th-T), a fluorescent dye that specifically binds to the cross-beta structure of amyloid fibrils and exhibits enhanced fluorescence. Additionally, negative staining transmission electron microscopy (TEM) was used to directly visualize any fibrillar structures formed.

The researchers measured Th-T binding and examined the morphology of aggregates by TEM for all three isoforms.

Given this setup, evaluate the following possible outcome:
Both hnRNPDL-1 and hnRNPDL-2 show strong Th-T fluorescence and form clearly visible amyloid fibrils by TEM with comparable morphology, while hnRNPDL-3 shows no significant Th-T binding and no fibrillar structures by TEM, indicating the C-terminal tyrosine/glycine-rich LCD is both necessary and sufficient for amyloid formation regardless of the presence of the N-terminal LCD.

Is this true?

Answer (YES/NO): NO